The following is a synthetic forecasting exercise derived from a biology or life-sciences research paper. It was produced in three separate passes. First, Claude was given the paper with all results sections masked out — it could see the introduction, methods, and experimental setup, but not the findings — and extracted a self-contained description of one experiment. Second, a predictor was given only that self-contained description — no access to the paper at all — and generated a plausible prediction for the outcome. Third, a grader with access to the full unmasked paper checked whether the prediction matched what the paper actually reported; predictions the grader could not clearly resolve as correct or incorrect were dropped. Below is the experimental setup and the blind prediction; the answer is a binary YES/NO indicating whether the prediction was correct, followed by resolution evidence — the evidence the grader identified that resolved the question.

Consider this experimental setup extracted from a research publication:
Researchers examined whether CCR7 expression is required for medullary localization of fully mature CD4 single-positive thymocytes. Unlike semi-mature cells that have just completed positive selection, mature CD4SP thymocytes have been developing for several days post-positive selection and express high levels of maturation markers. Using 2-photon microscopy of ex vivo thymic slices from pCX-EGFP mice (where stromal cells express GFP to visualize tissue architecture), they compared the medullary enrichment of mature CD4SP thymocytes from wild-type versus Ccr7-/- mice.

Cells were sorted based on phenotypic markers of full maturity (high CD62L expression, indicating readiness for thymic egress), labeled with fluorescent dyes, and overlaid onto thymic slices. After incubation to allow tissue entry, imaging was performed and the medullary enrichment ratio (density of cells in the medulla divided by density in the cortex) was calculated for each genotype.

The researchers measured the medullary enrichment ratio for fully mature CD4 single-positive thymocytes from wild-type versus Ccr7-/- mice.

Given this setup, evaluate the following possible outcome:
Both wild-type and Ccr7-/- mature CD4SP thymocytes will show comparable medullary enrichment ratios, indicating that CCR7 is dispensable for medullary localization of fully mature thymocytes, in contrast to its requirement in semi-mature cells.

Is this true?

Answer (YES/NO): NO